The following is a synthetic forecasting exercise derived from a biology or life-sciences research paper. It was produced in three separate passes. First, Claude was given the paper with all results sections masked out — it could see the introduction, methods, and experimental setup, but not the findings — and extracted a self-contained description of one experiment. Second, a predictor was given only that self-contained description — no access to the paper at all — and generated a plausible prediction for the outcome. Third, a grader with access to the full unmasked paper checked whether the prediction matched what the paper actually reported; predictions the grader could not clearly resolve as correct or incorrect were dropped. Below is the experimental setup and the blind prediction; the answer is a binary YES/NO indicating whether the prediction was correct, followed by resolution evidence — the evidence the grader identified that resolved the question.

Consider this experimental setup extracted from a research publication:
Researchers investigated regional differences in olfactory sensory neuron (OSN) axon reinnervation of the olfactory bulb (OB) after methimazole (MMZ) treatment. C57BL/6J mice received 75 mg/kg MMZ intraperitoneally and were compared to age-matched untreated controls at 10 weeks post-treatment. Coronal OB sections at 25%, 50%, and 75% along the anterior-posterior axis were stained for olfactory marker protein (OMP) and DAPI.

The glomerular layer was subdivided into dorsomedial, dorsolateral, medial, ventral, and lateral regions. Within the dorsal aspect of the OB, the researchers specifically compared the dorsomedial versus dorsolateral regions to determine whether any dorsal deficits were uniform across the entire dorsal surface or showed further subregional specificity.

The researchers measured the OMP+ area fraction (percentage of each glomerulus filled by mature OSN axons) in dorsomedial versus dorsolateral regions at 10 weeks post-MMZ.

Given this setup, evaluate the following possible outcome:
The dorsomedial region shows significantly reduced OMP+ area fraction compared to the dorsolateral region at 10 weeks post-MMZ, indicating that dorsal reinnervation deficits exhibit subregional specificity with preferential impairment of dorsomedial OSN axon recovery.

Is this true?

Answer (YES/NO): YES